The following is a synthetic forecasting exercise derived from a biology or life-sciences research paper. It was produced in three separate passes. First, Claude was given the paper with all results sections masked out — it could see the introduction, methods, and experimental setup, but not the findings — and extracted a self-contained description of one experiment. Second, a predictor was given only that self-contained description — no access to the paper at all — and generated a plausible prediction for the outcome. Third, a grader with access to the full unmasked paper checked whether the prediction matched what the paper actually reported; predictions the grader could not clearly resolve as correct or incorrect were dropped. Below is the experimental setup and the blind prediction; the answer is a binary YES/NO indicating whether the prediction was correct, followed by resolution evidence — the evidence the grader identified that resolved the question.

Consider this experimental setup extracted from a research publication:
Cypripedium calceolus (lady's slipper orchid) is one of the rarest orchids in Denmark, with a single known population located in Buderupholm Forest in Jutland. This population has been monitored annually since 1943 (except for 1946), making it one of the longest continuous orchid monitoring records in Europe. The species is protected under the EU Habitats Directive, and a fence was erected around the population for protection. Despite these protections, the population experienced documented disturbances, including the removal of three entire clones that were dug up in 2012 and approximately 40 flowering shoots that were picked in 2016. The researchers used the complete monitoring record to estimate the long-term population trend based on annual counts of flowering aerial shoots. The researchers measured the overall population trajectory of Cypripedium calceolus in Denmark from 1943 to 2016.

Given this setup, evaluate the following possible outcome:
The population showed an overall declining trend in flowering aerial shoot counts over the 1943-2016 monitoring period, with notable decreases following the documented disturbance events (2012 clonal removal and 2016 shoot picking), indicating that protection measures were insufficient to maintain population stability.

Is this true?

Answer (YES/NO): NO